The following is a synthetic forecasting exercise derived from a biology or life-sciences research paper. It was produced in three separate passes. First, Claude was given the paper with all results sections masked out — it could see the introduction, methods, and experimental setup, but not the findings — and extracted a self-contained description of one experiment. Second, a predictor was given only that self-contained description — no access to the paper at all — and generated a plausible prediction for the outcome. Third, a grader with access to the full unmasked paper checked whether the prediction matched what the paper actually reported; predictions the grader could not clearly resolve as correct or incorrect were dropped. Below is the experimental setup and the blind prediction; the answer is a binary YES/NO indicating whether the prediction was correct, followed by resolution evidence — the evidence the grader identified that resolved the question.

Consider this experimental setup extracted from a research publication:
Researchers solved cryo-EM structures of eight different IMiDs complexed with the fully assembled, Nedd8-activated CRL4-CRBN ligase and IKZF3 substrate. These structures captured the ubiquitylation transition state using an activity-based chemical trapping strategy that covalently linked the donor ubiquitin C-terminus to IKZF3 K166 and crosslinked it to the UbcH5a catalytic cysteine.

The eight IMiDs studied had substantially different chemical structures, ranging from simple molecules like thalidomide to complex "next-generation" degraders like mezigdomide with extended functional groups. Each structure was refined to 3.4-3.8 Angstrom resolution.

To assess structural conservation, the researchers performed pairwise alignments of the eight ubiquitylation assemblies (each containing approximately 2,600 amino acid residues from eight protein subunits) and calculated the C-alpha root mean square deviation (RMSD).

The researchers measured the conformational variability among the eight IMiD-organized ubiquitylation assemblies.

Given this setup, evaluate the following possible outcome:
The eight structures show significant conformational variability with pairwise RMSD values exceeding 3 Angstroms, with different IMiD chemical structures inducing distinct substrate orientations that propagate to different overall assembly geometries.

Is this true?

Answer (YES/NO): NO